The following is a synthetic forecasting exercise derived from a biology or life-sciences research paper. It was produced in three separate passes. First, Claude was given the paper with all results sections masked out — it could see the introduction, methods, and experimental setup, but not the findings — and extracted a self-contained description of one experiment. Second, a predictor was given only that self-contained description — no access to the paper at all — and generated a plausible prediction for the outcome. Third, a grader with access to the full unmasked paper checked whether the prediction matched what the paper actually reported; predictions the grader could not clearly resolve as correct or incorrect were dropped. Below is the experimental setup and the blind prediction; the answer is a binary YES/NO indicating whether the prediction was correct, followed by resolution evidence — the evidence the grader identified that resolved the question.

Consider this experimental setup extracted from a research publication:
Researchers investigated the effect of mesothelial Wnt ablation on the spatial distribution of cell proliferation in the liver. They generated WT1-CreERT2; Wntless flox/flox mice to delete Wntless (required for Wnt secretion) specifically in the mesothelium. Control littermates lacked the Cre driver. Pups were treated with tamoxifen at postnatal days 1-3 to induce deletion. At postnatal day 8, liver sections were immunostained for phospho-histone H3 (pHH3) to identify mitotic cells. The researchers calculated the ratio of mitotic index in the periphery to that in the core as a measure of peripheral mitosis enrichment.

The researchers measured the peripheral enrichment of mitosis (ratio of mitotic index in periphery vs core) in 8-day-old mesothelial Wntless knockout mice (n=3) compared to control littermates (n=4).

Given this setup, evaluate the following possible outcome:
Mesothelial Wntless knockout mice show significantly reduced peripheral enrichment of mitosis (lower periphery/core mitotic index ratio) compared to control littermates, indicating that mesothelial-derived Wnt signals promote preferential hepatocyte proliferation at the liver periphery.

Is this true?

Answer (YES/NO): YES